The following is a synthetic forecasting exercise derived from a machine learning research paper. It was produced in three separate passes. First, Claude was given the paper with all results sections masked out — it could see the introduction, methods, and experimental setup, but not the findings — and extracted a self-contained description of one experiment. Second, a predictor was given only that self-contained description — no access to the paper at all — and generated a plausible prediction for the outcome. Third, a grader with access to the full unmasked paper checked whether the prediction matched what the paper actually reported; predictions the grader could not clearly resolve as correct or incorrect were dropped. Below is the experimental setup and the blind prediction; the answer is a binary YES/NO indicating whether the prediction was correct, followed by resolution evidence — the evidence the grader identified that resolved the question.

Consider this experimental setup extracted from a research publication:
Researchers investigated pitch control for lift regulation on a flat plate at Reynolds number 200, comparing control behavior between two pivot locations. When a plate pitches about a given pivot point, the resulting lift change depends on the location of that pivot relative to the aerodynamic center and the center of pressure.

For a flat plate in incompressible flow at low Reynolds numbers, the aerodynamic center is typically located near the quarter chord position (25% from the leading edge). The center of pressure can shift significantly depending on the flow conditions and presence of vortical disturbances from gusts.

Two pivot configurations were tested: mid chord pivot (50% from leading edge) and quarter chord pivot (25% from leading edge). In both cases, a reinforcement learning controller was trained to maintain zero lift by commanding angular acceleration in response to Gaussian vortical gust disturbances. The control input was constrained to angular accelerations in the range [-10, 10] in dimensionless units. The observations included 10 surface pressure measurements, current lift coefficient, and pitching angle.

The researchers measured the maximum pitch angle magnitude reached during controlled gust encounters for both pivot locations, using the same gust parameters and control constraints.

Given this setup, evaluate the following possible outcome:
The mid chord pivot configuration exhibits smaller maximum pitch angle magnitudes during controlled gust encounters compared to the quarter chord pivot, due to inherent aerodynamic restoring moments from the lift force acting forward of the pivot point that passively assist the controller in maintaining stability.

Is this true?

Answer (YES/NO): NO